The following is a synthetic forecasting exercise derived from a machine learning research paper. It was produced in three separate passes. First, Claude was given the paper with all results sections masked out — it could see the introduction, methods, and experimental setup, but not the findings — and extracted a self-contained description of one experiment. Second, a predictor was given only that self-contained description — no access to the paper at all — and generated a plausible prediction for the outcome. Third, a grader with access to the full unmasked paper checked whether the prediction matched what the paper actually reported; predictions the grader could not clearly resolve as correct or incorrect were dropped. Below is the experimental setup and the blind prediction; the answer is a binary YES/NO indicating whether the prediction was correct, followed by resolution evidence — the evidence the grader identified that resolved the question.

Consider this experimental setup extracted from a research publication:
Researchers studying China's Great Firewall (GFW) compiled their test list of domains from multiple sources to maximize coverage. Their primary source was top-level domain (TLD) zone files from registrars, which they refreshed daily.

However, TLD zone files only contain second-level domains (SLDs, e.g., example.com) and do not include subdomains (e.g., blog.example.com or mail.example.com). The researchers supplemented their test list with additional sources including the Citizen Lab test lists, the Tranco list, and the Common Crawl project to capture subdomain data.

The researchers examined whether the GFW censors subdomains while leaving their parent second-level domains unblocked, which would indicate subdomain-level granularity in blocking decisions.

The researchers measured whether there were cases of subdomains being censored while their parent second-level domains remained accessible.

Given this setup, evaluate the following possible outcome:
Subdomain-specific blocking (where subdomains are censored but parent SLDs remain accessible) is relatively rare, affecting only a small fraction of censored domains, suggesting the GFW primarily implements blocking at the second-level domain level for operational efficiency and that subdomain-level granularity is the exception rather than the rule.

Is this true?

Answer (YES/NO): NO